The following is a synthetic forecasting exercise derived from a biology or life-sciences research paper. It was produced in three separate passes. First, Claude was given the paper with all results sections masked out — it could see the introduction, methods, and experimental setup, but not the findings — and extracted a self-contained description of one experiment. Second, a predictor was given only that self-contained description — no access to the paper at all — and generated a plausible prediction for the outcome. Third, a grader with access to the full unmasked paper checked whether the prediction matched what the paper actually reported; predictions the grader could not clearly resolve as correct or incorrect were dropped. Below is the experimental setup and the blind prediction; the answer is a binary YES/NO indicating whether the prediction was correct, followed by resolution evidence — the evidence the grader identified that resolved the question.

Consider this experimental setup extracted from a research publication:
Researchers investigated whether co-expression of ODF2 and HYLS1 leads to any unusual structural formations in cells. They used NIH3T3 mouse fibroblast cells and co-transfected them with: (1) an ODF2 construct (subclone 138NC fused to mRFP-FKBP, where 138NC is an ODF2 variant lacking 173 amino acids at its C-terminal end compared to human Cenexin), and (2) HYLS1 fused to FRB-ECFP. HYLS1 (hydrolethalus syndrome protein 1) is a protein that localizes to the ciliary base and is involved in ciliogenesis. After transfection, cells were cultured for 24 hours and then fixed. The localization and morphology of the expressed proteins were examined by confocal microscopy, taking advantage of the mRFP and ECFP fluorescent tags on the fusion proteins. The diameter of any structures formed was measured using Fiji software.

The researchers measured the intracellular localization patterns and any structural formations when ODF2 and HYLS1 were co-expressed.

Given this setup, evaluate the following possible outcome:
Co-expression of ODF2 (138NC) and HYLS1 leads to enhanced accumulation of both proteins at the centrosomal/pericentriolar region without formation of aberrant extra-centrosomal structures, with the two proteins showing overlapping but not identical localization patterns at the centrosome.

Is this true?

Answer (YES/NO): NO